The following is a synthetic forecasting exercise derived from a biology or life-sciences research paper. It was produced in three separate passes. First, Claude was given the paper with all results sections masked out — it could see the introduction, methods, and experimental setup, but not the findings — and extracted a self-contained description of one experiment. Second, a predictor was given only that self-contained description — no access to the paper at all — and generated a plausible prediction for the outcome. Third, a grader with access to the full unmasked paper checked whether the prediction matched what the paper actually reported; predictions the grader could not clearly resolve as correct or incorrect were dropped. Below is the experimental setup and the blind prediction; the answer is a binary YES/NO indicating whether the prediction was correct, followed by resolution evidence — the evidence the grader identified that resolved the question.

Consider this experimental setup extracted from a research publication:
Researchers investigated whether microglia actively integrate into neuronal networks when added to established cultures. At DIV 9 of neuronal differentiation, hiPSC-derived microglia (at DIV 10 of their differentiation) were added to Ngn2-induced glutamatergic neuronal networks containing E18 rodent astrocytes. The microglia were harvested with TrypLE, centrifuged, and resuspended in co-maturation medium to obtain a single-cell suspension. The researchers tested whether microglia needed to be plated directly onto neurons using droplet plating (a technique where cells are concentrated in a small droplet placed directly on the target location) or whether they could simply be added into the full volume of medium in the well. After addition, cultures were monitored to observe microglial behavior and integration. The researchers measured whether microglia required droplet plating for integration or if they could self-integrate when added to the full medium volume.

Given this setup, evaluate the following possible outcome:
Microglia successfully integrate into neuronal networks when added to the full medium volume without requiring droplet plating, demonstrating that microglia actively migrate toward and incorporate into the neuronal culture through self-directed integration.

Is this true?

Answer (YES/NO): YES